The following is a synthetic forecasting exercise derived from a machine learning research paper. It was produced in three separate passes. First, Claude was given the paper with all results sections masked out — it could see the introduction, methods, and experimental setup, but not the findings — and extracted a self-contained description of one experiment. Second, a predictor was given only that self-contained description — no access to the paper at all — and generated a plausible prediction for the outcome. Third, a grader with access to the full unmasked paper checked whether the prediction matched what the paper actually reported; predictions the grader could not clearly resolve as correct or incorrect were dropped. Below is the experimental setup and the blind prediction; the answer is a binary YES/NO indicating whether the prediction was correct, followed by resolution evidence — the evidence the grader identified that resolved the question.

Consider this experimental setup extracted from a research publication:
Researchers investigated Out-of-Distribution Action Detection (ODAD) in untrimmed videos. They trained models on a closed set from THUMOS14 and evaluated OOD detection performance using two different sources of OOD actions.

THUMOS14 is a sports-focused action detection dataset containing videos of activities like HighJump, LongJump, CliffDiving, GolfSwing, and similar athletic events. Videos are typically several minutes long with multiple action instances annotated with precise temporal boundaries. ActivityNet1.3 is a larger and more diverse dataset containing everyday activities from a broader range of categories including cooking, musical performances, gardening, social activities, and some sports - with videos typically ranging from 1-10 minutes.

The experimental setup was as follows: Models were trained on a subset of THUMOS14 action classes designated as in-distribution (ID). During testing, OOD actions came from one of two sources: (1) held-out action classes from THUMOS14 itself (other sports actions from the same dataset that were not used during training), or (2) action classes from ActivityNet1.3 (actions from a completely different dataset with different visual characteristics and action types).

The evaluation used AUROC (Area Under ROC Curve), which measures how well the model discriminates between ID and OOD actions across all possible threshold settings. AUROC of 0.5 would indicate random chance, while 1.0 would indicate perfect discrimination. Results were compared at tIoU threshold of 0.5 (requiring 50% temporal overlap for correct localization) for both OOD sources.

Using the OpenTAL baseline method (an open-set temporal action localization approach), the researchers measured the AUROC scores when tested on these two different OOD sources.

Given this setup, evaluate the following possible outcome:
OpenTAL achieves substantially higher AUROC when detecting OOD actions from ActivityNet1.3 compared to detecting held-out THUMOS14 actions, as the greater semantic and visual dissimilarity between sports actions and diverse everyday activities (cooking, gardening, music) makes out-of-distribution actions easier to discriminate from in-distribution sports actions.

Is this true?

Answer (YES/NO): YES